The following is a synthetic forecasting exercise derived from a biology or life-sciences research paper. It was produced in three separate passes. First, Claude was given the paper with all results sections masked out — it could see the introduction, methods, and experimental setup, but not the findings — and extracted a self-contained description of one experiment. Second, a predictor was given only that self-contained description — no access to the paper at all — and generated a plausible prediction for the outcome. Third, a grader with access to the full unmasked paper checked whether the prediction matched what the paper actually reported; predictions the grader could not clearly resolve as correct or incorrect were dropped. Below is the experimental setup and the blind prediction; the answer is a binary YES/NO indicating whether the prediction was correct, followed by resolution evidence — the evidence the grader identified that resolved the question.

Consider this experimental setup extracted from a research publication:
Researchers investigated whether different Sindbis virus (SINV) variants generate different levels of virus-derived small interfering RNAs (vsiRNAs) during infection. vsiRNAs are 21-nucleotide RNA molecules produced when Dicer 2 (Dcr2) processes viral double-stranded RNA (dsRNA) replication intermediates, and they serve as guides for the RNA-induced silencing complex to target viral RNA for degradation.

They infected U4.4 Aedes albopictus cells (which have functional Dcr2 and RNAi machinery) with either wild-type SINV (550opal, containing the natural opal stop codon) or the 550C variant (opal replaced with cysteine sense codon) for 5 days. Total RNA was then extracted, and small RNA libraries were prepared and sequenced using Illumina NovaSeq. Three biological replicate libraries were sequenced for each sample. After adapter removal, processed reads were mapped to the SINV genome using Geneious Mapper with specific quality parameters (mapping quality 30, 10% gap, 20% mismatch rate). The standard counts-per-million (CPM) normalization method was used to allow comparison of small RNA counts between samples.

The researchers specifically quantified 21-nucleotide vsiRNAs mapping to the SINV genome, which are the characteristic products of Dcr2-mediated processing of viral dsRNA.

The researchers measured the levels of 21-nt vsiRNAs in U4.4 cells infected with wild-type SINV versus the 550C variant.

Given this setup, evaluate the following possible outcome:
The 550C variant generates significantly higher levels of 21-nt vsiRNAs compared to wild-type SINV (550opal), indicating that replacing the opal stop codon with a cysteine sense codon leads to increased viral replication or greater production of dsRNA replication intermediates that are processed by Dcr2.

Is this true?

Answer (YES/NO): NO